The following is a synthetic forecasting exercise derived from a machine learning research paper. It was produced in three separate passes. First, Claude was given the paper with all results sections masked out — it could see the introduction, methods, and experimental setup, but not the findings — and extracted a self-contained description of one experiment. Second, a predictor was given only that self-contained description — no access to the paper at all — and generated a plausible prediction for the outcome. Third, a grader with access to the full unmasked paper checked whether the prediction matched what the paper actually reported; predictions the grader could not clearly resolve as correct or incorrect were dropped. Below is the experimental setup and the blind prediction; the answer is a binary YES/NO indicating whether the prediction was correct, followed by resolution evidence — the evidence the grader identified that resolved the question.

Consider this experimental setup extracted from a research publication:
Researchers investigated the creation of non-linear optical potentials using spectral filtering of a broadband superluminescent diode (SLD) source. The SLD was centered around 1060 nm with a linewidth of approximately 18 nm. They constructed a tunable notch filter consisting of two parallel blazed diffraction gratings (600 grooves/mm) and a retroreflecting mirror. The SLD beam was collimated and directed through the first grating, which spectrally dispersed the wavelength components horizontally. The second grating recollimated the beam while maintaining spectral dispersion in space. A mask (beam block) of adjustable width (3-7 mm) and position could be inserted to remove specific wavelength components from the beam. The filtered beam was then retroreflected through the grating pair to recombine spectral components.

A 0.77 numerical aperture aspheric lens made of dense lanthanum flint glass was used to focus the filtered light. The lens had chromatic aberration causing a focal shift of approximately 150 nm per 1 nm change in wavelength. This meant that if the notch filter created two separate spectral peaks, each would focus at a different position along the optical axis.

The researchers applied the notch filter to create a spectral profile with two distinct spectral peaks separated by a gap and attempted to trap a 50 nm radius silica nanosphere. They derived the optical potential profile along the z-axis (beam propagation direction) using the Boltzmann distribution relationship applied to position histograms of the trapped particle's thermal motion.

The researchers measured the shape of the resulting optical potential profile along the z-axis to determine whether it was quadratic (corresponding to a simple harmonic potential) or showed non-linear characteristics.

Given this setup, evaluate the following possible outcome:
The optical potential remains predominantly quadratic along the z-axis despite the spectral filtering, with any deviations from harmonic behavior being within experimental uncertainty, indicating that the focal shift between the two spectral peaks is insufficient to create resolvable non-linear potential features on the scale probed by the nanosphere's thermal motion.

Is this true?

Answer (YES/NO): NO